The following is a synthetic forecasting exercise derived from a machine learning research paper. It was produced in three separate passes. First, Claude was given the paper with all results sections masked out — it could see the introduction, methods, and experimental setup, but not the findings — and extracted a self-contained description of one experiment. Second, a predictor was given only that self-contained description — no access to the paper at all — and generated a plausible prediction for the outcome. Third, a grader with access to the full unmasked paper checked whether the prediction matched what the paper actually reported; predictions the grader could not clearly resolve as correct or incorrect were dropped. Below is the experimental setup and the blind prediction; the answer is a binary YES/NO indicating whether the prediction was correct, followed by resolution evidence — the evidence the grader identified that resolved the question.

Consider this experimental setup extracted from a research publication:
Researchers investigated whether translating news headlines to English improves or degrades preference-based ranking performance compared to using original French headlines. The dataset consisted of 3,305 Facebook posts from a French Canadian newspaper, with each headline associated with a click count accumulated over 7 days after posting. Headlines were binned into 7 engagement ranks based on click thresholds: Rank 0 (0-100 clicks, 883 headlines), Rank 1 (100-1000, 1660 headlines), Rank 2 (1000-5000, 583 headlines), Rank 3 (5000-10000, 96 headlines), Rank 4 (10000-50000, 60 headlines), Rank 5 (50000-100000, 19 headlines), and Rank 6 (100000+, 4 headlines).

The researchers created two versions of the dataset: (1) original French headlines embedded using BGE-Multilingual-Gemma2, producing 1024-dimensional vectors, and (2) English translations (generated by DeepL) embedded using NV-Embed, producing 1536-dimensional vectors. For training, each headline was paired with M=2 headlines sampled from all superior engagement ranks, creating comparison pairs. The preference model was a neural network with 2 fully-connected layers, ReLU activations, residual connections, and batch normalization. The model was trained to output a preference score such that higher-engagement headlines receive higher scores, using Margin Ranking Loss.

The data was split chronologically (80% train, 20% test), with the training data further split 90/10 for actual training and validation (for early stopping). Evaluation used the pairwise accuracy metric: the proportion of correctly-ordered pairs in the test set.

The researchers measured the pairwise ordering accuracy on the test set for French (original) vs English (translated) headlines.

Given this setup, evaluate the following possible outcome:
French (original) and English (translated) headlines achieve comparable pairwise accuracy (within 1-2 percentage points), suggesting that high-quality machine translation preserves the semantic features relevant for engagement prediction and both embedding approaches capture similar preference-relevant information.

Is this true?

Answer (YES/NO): YES